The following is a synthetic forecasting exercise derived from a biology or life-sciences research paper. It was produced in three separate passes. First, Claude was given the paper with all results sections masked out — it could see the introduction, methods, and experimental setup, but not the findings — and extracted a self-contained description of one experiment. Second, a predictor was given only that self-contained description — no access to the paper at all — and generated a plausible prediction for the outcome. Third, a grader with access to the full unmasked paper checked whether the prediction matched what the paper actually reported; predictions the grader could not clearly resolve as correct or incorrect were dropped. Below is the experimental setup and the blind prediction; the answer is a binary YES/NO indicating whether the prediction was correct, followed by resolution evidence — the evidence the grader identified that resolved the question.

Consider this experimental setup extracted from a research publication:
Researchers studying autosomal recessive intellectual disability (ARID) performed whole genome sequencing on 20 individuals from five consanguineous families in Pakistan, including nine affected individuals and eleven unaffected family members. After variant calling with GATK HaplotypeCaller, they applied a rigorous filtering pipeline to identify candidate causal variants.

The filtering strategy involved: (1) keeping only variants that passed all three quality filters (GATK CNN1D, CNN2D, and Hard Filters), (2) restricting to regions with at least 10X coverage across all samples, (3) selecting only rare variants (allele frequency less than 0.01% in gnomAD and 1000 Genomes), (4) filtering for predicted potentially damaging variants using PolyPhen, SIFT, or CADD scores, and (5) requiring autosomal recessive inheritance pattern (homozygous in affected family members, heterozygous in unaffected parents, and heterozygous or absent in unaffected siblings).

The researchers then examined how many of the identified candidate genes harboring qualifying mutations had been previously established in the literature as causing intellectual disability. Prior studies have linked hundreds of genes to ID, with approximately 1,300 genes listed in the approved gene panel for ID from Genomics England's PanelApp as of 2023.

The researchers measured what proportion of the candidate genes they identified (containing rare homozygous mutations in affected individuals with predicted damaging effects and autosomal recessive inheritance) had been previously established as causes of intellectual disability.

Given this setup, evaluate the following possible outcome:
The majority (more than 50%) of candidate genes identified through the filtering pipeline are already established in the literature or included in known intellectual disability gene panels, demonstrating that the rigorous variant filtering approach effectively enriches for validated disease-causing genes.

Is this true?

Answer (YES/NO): NO